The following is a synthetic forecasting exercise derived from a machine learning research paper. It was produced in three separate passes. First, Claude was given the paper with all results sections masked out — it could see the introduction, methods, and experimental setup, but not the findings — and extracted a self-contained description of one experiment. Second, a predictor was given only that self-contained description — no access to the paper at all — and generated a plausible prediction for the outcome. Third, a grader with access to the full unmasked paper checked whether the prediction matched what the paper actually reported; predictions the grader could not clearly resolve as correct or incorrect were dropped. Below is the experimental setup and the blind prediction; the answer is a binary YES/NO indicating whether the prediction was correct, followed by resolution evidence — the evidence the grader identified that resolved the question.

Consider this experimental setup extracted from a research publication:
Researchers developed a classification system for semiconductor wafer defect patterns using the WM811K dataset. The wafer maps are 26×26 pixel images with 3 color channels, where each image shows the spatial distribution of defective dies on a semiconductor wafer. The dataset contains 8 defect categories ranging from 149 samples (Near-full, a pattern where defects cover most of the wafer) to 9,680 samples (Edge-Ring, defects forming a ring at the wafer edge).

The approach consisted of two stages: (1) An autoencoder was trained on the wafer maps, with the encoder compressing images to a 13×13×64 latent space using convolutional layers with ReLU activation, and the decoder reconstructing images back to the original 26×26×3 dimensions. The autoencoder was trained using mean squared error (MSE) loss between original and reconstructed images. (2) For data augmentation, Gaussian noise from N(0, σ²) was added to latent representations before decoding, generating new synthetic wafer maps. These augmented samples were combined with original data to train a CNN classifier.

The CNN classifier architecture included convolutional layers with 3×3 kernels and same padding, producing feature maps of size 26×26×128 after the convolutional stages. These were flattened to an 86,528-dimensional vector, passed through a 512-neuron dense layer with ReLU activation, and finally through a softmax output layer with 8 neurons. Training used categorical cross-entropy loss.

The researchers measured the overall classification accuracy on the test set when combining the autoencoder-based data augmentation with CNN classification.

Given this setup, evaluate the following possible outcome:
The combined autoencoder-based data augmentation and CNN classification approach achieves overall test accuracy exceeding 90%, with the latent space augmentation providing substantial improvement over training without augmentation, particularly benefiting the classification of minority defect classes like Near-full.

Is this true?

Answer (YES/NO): NO